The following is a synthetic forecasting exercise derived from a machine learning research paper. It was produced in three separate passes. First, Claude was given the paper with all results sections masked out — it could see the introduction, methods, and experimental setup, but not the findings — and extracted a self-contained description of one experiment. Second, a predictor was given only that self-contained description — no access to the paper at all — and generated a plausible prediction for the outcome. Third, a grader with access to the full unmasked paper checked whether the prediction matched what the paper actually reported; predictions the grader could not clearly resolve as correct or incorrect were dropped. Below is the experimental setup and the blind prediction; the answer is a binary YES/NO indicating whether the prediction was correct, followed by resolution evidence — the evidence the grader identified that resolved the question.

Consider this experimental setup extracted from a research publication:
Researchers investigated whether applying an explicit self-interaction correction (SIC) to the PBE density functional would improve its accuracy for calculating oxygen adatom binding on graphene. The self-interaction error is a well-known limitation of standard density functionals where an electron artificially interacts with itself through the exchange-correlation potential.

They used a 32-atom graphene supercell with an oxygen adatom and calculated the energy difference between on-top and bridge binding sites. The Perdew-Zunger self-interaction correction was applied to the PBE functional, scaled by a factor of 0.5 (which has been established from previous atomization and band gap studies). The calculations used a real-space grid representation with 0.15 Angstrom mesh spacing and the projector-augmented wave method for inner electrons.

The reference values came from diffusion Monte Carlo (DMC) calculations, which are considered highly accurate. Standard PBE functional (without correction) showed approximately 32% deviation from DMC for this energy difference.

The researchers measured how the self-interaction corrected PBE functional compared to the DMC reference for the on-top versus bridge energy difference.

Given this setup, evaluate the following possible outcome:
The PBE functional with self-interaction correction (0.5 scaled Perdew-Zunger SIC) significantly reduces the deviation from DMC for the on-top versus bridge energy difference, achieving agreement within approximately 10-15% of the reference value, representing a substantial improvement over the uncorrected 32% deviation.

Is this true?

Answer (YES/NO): NO